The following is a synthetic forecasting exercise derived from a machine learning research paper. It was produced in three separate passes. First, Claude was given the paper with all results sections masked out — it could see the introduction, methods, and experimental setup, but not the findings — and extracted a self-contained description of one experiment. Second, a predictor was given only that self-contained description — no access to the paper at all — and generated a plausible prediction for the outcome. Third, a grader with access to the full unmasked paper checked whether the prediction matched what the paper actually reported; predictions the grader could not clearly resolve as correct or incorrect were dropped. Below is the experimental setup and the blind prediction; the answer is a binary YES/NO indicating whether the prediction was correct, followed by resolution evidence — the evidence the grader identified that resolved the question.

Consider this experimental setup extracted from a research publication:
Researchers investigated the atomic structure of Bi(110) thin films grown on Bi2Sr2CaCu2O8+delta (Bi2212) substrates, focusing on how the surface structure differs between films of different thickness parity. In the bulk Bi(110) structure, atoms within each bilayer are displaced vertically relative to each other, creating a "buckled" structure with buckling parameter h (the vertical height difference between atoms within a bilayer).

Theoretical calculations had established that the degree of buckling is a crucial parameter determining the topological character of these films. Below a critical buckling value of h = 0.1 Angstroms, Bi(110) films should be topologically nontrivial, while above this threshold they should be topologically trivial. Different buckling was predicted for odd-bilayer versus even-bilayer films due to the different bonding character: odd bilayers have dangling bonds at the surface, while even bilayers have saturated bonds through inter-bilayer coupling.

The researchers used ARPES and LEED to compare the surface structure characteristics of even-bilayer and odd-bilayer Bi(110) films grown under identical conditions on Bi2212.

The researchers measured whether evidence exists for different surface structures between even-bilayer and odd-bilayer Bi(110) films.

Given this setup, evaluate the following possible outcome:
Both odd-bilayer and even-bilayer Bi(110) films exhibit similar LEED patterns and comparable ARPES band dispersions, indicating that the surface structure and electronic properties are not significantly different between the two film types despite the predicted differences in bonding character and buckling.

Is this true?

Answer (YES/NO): NO